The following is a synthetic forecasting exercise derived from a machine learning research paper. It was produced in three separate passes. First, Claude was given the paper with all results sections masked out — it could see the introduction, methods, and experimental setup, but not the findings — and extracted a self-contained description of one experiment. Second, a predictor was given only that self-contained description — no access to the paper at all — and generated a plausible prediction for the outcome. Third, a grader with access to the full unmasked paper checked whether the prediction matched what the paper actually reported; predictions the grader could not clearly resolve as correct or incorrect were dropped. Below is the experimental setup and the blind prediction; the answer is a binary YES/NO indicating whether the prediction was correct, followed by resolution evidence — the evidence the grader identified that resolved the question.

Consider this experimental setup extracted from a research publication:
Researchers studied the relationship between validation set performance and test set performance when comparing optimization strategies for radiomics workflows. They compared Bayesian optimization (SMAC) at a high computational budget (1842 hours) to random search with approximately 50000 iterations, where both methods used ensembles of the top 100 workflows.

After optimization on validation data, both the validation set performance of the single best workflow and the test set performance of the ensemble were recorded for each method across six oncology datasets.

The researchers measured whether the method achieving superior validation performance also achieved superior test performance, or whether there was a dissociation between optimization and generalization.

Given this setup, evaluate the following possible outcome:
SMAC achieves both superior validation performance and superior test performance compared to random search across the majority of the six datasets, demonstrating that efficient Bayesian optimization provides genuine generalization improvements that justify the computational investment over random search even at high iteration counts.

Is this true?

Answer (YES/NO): NO